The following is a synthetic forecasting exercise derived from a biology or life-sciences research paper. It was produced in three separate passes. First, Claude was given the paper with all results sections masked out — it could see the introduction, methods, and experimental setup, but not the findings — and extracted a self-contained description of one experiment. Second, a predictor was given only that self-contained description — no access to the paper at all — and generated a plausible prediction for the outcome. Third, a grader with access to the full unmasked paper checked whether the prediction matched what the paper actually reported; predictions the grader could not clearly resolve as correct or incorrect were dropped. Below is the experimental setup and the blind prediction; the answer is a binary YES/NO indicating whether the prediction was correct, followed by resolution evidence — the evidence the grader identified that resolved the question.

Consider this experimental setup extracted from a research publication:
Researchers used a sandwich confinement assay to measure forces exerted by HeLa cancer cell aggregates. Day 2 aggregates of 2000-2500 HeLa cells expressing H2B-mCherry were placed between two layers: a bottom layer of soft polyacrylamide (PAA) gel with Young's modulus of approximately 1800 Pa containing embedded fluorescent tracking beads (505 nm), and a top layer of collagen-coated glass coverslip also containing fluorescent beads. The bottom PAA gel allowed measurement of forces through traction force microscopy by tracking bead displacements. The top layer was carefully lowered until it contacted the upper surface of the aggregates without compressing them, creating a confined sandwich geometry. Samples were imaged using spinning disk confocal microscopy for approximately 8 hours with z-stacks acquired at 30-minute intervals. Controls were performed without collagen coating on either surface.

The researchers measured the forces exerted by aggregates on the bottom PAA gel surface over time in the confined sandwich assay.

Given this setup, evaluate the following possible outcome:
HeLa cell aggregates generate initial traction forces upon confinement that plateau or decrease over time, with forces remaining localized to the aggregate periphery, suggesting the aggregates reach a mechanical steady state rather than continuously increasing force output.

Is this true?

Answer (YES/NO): NO